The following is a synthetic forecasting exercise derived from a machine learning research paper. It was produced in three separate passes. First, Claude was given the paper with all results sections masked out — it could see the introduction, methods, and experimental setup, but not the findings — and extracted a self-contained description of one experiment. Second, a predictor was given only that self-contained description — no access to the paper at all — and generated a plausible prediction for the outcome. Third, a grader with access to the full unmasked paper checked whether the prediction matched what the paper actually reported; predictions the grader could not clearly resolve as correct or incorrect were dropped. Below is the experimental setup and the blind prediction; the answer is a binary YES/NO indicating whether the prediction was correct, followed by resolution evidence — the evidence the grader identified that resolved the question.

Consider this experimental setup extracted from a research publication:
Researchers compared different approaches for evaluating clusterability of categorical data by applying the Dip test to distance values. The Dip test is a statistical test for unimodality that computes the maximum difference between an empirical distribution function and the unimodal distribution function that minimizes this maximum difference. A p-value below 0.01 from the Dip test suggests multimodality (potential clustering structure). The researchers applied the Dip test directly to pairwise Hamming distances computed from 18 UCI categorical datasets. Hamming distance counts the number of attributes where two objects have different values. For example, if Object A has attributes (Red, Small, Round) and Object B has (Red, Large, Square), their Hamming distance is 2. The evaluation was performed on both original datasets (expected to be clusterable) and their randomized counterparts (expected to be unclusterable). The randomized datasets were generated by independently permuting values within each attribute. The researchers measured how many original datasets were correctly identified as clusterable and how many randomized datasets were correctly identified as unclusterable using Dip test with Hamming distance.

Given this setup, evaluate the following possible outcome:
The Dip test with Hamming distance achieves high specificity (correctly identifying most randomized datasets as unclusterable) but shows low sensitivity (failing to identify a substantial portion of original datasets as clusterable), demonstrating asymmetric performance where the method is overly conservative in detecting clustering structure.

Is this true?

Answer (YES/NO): NO